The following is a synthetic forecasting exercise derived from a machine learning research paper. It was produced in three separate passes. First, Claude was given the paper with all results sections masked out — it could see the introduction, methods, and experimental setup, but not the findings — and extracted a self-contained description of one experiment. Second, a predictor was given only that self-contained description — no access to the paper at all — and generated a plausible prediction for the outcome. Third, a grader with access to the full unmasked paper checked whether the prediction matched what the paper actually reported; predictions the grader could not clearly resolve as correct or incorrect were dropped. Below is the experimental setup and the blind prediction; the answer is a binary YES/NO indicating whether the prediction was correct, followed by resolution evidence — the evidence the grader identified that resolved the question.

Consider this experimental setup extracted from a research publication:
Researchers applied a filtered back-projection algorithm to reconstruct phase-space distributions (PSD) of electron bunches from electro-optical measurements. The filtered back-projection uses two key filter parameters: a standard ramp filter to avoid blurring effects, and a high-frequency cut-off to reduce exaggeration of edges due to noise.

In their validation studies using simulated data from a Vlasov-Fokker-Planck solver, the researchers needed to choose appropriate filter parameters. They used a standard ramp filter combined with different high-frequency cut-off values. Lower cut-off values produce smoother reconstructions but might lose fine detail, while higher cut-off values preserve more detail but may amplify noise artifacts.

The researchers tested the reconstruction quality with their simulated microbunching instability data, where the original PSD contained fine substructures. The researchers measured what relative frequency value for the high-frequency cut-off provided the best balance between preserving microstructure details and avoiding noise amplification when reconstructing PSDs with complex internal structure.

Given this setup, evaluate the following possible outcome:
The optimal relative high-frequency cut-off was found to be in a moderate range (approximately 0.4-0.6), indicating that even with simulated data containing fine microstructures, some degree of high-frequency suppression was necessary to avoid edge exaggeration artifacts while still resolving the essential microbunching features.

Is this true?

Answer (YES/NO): NO